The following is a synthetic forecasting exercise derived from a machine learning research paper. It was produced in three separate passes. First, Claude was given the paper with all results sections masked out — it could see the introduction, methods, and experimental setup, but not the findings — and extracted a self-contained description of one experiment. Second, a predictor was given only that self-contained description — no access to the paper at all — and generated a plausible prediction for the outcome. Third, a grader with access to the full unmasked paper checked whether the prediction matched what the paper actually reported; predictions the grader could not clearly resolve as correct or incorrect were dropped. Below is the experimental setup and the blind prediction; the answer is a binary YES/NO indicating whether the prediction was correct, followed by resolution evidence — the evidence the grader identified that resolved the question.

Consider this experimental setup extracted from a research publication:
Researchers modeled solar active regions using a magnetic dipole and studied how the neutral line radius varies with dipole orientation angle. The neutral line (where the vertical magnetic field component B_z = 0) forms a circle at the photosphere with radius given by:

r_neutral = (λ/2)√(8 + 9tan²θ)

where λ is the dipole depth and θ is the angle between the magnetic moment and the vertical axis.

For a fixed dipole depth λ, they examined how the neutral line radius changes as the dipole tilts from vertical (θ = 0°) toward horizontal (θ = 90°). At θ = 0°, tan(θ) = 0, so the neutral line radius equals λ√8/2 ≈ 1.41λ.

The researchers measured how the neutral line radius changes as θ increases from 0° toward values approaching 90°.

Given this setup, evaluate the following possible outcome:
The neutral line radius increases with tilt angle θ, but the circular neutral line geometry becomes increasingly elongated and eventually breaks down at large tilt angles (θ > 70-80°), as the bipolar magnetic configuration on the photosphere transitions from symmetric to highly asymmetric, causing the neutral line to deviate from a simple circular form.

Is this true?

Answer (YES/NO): NO